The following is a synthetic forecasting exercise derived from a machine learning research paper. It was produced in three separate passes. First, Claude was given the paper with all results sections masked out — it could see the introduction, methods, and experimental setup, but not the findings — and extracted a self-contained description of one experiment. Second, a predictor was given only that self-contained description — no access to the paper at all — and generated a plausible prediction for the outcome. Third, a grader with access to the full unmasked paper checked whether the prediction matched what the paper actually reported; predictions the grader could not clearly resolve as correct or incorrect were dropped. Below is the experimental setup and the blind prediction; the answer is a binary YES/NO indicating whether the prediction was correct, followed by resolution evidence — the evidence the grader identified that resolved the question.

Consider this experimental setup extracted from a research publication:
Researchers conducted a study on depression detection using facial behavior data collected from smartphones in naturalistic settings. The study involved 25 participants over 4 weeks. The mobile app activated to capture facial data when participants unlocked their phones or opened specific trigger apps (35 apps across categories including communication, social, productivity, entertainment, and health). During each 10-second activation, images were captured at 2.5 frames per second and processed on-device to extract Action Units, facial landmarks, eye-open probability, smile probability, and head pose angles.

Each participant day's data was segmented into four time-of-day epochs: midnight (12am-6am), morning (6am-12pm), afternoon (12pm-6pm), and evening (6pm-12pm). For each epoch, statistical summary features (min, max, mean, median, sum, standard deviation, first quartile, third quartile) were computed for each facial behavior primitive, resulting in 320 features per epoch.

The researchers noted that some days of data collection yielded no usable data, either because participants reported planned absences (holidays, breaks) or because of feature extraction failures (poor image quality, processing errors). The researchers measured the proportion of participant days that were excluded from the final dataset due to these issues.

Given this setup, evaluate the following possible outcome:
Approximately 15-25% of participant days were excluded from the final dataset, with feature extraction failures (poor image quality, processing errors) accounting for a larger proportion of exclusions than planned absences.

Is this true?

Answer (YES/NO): NO